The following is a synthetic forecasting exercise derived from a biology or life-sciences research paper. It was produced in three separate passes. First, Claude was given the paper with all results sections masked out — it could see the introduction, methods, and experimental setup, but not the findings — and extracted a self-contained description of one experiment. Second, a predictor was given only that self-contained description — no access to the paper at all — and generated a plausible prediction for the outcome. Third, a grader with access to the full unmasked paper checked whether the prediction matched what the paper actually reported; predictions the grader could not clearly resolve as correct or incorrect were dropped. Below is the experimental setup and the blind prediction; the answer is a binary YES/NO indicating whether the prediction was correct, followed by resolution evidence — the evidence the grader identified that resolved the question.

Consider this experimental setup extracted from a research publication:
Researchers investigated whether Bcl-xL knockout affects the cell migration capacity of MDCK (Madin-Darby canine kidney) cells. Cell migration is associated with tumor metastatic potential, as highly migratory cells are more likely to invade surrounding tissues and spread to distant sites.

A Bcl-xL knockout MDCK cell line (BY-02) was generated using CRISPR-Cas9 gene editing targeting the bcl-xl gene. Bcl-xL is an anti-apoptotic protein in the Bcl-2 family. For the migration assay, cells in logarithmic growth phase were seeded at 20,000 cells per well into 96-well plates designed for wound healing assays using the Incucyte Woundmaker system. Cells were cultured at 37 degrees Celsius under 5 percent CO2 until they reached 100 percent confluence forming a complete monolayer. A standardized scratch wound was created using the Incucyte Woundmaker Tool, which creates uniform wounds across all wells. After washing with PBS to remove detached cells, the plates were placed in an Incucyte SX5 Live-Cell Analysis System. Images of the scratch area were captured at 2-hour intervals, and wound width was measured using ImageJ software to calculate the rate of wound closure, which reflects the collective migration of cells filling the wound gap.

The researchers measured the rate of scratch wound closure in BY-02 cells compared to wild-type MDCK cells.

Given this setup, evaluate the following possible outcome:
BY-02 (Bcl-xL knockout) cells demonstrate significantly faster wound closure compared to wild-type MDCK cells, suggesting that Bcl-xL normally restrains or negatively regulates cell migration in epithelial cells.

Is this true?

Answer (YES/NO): NO